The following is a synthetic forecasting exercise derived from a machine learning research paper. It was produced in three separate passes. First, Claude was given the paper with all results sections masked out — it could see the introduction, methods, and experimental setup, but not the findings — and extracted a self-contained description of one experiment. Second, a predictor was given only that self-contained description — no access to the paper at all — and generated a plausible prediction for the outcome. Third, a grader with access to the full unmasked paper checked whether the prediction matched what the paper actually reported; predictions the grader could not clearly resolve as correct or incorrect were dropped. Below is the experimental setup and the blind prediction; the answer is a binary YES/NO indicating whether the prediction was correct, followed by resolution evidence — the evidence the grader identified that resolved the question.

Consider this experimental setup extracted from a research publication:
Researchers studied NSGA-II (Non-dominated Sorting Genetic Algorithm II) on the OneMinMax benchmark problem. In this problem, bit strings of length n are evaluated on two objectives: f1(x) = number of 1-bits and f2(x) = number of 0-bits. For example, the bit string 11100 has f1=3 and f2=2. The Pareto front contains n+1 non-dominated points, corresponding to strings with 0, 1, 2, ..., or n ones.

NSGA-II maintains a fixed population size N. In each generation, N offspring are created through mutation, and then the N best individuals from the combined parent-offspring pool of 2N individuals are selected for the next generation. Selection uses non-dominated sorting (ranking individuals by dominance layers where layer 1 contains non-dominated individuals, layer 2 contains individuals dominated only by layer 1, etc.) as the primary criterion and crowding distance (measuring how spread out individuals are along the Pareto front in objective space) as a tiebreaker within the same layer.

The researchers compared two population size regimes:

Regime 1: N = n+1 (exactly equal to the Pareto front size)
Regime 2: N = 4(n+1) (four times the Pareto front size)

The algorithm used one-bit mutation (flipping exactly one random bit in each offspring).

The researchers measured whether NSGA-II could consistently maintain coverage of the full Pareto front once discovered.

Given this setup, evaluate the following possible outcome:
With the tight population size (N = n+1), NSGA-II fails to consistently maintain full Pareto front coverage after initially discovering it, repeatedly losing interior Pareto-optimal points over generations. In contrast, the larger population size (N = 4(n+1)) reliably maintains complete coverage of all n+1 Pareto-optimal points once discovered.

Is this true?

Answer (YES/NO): YES